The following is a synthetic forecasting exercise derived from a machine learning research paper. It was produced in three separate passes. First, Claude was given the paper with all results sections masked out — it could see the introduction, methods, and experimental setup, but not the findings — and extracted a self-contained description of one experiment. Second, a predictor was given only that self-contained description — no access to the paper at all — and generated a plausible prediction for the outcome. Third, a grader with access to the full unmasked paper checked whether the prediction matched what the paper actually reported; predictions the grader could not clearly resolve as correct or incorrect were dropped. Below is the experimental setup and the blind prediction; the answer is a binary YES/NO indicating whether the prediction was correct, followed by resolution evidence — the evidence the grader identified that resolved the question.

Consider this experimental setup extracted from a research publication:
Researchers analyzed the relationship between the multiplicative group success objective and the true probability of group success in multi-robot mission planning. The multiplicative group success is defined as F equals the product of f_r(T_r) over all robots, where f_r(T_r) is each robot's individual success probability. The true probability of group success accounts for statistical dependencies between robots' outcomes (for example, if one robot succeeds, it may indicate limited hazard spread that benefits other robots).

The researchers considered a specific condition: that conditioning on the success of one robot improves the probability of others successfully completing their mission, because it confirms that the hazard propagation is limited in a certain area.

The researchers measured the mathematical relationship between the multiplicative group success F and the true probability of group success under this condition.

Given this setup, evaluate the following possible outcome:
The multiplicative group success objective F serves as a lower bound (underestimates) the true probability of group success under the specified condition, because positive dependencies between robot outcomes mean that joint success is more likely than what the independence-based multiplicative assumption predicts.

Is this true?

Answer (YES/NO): YES